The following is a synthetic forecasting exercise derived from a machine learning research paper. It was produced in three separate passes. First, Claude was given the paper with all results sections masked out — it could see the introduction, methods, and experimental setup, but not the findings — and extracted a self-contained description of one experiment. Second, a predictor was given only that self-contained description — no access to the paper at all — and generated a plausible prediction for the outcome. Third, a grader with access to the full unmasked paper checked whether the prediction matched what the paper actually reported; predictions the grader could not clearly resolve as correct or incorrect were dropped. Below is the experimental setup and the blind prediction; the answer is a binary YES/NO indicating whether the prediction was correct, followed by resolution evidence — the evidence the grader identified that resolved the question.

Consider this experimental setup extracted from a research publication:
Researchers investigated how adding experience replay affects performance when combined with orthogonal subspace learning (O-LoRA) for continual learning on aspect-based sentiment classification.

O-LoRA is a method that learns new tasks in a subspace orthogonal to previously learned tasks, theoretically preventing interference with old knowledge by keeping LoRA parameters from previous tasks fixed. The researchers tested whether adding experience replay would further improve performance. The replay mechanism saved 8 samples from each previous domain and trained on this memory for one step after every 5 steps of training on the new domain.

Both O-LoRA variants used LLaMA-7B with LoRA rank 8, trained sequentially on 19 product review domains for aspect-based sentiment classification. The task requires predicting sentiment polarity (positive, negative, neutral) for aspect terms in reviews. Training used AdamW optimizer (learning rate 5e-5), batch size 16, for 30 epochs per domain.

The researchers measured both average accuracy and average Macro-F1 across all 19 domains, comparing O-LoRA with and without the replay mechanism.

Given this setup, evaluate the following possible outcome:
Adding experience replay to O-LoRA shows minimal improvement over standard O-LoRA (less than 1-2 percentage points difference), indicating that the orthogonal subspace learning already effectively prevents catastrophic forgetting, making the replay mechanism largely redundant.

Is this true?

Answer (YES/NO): NO